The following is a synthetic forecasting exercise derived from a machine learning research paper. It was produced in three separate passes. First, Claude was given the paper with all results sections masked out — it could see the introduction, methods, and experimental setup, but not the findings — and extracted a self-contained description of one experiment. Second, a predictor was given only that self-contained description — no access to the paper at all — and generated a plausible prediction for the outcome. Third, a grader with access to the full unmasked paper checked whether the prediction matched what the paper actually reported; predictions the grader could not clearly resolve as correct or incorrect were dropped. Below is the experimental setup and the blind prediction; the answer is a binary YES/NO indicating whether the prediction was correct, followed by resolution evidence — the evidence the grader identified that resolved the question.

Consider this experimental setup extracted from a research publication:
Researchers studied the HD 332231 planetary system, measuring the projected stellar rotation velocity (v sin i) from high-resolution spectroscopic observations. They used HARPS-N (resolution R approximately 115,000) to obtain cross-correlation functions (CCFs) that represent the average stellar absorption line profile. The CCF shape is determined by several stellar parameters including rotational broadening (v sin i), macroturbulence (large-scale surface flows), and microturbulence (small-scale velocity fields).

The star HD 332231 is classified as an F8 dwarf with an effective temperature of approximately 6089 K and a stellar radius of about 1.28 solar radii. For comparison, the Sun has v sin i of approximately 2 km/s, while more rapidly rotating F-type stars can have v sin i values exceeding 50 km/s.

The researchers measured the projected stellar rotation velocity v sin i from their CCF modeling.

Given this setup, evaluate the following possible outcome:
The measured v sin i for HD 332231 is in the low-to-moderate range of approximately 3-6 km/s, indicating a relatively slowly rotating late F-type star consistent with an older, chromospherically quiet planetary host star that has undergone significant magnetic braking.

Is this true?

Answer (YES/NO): YES